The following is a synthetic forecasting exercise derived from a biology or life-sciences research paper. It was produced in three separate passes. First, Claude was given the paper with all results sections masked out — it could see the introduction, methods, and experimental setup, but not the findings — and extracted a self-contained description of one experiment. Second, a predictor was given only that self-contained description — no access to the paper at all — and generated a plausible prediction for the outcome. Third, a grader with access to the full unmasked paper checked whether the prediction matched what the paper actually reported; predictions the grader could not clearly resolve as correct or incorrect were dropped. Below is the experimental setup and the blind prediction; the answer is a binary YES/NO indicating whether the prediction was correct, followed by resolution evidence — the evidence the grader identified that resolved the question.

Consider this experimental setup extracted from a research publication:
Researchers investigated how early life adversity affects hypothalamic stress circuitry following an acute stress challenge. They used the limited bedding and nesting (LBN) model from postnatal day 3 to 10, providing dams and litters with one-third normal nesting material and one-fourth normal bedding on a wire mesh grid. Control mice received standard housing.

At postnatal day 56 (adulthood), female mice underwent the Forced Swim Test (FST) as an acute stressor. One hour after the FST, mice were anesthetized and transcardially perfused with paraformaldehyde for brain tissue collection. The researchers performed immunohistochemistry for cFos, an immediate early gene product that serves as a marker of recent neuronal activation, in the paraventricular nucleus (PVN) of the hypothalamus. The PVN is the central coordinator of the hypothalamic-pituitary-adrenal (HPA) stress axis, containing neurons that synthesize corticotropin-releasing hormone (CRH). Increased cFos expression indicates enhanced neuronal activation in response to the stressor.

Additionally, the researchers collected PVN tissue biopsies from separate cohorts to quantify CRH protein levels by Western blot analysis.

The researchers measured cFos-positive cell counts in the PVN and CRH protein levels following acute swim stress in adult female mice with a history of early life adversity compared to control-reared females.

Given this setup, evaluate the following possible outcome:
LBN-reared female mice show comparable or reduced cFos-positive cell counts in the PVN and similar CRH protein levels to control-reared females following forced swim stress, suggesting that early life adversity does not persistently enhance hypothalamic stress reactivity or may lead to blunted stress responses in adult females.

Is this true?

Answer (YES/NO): NO